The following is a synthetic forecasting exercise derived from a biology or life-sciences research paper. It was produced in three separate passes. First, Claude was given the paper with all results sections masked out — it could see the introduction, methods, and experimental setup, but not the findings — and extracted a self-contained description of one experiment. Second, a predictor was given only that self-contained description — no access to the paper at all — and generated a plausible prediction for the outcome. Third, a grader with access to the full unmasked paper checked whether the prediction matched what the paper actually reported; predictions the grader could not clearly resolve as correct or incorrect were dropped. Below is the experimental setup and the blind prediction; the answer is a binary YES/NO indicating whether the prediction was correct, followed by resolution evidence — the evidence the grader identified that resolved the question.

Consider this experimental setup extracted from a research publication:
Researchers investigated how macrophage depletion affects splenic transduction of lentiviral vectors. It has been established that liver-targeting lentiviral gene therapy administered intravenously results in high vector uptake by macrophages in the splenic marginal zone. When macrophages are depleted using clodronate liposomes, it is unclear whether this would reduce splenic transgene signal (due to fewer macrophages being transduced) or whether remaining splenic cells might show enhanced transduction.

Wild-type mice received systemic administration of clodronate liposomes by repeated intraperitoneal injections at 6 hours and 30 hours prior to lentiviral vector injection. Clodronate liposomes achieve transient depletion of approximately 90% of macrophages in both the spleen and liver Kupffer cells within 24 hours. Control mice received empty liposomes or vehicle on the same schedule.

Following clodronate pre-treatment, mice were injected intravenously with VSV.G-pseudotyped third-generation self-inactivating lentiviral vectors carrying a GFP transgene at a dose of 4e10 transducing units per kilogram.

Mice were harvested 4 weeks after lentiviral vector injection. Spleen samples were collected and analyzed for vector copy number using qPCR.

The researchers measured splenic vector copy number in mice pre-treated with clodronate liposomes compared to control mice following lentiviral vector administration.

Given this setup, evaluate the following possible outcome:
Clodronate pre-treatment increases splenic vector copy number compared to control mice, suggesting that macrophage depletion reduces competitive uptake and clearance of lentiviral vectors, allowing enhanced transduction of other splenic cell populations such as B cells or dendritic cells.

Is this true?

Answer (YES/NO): NO